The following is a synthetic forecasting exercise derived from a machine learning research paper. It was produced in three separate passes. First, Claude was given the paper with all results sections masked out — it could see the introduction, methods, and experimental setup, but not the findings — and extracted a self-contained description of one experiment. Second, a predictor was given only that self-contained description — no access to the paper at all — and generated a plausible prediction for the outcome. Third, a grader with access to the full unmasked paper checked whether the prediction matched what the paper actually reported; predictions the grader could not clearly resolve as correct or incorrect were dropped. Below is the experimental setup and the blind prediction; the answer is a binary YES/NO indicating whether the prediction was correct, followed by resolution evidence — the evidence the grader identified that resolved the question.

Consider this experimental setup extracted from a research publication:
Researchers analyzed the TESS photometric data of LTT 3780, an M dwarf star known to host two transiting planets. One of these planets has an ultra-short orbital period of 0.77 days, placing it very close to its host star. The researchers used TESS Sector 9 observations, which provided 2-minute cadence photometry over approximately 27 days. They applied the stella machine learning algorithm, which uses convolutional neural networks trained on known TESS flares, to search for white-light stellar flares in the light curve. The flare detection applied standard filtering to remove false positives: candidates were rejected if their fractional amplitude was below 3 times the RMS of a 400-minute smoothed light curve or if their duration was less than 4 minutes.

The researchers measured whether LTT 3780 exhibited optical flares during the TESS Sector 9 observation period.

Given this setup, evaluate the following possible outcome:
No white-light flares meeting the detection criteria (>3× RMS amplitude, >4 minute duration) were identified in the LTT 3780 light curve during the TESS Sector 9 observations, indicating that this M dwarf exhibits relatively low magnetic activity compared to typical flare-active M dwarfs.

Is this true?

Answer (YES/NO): YES